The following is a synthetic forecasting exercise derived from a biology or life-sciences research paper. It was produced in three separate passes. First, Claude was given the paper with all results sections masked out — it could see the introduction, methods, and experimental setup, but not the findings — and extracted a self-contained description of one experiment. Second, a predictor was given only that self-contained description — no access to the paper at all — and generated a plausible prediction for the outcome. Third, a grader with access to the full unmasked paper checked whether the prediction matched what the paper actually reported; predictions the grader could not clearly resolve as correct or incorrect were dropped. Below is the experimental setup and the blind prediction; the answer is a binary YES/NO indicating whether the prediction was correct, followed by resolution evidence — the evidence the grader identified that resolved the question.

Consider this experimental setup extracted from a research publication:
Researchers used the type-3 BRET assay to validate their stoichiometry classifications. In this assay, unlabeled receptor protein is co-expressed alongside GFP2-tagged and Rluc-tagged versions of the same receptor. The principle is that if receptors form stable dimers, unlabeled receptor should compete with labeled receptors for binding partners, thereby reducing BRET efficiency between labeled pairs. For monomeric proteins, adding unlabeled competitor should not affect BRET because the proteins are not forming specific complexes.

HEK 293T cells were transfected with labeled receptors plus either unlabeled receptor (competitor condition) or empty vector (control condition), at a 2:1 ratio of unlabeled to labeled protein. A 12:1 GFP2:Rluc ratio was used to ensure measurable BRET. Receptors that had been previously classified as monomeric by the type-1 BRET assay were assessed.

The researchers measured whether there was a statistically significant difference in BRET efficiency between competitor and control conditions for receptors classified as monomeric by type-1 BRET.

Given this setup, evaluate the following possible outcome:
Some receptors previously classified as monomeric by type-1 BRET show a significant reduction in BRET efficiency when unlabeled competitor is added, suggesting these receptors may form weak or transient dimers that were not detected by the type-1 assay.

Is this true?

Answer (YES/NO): NO